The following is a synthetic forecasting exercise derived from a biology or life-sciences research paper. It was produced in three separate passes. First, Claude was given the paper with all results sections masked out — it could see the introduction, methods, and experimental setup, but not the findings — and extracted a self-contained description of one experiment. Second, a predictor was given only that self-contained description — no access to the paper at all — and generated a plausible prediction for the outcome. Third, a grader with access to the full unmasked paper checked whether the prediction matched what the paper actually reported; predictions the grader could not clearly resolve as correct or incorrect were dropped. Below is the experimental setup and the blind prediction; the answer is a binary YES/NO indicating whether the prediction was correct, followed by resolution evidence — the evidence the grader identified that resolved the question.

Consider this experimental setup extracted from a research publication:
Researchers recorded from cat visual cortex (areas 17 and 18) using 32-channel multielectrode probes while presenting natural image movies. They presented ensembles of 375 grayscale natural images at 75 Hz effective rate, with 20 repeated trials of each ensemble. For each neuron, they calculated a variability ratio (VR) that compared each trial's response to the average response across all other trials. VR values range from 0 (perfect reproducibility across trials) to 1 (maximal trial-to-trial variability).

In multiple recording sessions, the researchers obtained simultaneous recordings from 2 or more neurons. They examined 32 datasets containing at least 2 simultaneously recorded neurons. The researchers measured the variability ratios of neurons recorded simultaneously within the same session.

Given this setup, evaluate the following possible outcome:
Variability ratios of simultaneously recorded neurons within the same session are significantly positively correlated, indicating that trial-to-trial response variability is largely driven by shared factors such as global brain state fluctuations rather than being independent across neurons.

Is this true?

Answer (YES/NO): NO